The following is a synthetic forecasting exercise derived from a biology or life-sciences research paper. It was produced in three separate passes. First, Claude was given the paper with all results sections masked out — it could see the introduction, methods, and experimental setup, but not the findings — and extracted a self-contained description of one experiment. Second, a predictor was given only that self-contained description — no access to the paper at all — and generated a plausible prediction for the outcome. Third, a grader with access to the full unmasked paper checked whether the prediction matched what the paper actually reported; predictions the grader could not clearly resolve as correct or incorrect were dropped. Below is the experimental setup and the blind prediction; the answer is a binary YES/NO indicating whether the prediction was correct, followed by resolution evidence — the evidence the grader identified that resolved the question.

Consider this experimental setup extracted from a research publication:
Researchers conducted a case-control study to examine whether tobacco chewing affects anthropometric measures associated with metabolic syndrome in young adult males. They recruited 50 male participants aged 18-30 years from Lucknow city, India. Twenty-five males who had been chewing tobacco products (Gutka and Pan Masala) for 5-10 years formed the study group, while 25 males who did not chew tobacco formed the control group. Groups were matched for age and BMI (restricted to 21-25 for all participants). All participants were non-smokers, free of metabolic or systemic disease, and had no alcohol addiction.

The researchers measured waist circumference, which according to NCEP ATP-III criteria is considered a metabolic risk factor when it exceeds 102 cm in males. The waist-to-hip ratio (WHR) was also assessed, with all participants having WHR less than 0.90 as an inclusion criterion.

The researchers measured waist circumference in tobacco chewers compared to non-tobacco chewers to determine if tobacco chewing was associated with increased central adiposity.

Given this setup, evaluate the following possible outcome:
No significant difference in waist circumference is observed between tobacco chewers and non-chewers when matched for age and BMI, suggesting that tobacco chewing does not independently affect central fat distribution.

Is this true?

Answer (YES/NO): YES